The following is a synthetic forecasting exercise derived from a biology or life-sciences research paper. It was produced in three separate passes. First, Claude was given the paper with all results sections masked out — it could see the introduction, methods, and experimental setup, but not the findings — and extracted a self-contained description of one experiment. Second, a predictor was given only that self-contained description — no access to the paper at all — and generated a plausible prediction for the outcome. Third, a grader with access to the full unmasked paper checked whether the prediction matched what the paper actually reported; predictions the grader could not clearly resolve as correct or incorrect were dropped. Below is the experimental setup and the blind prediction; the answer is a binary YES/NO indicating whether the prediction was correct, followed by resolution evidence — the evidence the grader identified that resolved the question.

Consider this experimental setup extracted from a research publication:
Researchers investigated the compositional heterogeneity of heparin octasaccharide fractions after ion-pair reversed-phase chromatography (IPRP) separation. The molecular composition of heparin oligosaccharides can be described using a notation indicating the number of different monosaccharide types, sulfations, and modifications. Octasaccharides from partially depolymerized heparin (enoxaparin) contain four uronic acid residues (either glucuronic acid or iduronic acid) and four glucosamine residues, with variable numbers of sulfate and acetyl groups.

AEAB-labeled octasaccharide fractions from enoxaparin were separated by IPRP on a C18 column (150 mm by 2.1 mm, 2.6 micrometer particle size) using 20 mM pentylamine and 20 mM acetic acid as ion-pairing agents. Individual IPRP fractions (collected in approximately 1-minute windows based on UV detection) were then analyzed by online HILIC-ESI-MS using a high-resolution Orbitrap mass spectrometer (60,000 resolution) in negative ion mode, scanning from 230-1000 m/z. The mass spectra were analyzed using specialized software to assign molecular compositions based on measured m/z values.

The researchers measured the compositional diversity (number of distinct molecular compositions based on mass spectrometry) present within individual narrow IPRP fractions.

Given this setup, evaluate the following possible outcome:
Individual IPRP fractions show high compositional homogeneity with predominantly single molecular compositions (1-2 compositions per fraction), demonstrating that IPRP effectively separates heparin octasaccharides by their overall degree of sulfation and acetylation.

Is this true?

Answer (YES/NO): NO